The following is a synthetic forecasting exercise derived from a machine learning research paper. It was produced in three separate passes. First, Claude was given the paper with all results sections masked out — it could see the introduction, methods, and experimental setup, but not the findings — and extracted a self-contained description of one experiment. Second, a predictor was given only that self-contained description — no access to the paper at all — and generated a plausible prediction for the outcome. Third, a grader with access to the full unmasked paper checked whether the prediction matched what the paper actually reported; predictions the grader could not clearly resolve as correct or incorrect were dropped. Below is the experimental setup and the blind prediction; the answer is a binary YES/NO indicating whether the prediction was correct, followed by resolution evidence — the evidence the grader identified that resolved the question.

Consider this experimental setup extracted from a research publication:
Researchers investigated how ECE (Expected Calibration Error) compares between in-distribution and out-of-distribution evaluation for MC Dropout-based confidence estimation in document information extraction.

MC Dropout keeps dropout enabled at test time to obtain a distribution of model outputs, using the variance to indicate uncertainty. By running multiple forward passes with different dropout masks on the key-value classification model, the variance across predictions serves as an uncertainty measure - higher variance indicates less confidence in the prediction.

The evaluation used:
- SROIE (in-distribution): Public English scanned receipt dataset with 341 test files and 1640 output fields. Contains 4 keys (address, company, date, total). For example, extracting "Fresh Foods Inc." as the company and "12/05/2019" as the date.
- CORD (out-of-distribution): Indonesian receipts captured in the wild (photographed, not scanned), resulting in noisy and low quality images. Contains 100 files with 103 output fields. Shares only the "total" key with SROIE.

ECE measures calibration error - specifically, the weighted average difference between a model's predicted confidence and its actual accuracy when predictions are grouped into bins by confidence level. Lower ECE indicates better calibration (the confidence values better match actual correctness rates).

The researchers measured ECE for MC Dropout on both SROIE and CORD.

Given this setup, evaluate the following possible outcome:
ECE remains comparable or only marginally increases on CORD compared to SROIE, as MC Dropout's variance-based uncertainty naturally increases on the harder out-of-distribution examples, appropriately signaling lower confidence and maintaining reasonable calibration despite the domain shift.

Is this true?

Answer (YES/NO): NO